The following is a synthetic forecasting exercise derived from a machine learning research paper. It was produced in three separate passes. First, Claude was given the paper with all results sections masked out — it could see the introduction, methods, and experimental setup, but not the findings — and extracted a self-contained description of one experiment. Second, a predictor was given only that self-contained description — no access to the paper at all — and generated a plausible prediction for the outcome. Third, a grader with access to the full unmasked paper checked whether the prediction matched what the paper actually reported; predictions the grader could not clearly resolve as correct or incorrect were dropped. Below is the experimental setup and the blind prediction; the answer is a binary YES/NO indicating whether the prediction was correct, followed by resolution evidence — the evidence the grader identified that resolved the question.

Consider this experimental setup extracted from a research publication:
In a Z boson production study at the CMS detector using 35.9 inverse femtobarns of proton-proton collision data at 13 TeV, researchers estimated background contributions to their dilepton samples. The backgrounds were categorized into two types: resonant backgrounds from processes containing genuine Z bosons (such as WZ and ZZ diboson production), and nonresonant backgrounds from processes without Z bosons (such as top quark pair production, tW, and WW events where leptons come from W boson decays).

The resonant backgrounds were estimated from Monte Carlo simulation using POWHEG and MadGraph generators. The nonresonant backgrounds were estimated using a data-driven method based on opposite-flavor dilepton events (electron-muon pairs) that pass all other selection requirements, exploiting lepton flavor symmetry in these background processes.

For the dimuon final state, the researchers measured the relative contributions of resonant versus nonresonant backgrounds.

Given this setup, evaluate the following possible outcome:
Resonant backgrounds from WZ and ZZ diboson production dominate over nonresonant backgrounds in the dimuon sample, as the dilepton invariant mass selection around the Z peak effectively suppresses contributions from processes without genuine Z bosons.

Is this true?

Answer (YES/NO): NO